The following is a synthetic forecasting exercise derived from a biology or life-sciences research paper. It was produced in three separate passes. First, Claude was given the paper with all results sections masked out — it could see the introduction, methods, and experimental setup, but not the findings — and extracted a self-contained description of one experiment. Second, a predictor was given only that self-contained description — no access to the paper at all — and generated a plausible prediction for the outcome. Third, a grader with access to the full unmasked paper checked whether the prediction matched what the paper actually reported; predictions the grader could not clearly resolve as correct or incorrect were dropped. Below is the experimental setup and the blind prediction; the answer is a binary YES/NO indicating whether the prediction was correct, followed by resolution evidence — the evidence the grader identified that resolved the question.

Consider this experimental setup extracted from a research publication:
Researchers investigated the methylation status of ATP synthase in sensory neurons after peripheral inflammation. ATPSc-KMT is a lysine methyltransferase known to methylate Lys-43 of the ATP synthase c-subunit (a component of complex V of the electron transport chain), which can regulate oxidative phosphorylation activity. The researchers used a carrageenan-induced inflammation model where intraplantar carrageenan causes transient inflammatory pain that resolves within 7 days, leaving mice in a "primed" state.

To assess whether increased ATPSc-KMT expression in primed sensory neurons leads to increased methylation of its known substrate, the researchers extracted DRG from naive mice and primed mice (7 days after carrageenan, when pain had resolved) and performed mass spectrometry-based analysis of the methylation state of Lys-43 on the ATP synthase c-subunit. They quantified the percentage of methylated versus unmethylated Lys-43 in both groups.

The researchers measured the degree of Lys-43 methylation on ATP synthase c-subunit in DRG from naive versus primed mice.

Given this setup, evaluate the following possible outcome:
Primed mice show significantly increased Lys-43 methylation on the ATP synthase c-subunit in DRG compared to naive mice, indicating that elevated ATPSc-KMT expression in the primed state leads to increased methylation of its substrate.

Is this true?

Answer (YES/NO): NO